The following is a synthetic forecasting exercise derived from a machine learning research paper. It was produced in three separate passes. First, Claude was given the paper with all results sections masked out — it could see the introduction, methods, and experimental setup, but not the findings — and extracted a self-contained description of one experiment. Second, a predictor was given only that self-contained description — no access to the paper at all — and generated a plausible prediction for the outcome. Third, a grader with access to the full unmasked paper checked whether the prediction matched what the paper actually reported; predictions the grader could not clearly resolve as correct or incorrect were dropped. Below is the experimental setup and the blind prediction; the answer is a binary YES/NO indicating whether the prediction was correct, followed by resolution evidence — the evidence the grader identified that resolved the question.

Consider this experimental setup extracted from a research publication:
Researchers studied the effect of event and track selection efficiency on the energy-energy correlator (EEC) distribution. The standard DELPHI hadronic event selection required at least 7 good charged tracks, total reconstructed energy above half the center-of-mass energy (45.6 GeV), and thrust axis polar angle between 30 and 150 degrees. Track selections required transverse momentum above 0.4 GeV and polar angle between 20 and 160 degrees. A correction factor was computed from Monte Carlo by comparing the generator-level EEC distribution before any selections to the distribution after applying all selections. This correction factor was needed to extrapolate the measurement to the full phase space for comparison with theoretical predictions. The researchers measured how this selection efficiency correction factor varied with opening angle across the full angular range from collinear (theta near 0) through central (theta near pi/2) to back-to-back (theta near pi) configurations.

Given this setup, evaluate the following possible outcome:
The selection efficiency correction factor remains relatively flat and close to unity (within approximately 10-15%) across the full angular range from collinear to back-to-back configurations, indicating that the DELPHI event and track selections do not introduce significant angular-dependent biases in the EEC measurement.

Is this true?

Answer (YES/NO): NO